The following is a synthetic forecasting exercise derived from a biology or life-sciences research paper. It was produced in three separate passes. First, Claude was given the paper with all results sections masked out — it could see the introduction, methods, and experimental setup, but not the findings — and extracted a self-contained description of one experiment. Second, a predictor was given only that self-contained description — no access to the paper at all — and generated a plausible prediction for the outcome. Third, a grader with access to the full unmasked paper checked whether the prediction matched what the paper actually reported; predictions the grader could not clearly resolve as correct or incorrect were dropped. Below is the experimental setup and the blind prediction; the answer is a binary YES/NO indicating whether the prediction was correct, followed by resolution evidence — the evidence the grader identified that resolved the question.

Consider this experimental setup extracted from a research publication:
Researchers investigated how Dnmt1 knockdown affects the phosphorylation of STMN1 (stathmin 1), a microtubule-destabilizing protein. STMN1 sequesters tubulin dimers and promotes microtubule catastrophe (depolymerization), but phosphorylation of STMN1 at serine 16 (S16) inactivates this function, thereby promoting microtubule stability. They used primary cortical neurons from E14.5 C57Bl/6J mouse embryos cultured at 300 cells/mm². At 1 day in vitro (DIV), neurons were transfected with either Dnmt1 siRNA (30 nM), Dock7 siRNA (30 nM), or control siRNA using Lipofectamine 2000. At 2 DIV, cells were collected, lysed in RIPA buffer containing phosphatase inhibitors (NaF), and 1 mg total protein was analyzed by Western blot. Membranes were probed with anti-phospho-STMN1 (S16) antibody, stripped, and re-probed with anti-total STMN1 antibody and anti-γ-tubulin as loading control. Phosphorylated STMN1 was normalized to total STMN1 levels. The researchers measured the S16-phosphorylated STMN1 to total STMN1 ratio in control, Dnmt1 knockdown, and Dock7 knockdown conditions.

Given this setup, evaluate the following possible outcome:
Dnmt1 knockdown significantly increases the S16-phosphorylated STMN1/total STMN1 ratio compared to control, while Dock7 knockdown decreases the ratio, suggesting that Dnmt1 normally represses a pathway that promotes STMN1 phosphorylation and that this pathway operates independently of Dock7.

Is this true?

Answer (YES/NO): NO